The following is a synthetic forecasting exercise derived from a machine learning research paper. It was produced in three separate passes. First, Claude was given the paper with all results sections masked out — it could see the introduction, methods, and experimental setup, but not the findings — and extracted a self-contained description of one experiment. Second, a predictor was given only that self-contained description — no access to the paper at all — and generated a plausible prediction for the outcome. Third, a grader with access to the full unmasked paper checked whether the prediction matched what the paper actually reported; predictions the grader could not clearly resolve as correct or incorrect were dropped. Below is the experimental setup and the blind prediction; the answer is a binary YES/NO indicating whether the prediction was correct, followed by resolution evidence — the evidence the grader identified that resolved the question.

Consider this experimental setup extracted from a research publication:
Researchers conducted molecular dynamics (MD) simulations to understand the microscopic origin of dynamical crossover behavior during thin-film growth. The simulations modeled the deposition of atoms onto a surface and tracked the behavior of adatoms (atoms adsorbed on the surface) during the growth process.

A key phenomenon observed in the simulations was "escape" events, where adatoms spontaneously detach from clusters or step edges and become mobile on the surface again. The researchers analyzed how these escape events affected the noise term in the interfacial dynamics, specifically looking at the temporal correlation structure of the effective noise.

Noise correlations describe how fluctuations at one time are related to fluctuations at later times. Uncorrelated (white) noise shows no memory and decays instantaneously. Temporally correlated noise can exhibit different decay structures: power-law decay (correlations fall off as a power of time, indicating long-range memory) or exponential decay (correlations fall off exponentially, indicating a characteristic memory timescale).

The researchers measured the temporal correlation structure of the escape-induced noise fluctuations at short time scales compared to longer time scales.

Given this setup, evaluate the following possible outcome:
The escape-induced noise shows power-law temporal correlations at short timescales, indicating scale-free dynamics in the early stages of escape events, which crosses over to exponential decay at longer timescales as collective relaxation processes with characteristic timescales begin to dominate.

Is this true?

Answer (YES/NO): YES